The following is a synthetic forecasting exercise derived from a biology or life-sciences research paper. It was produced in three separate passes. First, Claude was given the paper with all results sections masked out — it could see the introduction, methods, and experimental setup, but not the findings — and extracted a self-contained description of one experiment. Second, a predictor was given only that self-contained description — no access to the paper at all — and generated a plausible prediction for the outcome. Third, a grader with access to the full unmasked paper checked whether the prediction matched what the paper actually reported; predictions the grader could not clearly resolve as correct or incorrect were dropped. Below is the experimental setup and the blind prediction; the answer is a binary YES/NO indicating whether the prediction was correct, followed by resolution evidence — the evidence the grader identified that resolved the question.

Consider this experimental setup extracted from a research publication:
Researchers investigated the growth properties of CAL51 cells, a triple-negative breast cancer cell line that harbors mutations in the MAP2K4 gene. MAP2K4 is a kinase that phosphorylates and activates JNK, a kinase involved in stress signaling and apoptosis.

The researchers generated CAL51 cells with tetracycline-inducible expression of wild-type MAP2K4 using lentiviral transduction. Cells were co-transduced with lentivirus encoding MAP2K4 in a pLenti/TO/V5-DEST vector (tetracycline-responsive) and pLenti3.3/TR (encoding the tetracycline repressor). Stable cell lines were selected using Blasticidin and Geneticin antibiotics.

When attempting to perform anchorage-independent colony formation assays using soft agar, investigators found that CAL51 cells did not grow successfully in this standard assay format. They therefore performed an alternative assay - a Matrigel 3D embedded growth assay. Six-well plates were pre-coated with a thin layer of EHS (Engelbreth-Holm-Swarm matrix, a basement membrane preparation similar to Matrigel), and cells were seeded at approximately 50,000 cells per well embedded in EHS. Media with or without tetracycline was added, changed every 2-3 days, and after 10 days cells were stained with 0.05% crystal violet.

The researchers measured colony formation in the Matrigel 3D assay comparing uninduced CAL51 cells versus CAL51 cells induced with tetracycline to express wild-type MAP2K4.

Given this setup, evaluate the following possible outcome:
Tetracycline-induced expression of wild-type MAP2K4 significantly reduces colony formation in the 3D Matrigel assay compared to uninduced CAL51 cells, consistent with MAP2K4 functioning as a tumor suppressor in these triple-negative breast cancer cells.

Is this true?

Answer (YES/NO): YES